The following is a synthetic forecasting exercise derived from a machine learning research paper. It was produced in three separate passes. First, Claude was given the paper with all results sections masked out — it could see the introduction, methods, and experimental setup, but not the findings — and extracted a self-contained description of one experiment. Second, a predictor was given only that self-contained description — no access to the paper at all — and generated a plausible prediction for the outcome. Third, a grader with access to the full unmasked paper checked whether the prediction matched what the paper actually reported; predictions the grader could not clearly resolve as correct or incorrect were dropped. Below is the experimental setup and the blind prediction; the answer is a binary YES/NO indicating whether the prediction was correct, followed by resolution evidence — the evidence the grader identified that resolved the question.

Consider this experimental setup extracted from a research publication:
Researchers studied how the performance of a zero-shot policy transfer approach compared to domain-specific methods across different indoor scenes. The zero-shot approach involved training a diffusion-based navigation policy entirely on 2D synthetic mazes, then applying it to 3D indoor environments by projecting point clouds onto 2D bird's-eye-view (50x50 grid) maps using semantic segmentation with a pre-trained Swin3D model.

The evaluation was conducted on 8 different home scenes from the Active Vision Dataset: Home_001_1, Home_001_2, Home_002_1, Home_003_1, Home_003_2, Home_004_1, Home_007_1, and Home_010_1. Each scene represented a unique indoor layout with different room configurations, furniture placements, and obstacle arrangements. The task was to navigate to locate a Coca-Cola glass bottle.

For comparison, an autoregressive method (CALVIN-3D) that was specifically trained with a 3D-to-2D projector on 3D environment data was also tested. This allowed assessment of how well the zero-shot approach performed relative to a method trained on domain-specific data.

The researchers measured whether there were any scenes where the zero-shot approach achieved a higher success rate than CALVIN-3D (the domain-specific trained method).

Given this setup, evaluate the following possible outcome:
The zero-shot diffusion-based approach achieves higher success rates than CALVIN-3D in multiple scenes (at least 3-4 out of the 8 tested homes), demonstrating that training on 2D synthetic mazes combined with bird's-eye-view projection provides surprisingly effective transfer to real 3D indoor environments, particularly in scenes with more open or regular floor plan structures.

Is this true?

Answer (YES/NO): YES